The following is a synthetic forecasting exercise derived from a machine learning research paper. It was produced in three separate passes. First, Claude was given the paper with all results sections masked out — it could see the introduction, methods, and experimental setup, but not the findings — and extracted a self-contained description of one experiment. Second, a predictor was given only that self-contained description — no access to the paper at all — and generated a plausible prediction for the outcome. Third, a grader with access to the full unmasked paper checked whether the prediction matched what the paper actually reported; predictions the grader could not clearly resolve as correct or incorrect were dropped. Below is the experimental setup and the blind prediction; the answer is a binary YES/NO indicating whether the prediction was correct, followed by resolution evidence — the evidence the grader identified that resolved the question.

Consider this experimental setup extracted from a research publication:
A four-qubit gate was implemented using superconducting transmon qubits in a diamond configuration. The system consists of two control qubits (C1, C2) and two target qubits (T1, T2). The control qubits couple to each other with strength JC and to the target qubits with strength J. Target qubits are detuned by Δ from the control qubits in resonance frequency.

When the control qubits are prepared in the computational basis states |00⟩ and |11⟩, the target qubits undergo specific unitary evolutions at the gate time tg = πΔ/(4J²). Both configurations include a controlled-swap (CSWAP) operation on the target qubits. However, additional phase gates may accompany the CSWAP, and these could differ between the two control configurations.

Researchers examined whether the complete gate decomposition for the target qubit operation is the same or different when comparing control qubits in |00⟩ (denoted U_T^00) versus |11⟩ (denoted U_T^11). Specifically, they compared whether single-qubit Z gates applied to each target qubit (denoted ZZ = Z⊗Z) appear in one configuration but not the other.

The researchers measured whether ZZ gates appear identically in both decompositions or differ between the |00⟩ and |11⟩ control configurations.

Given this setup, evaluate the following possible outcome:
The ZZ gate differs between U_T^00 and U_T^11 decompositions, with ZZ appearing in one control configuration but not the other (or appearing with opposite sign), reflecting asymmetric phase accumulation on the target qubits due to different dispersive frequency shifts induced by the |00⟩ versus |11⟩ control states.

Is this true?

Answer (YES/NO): YES